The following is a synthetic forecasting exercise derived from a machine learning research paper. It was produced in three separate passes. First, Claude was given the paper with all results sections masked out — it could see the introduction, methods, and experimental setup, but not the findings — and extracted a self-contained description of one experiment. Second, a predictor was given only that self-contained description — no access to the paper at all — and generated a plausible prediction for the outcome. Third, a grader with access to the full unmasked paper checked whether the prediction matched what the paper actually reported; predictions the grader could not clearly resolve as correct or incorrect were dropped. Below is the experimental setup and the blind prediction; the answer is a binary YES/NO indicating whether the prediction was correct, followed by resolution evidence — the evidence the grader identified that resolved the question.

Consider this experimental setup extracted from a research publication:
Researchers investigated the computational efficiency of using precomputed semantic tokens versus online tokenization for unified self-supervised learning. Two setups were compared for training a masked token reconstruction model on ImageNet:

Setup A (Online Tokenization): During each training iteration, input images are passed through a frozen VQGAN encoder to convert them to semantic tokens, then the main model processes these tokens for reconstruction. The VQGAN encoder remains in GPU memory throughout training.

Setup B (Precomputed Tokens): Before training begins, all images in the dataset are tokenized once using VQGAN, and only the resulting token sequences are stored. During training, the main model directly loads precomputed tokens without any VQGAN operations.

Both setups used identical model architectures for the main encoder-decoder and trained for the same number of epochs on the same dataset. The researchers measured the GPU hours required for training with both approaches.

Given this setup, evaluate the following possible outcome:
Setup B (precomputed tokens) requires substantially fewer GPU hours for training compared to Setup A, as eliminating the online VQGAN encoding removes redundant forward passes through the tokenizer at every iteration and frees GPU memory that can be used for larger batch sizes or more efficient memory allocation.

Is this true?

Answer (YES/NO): YES